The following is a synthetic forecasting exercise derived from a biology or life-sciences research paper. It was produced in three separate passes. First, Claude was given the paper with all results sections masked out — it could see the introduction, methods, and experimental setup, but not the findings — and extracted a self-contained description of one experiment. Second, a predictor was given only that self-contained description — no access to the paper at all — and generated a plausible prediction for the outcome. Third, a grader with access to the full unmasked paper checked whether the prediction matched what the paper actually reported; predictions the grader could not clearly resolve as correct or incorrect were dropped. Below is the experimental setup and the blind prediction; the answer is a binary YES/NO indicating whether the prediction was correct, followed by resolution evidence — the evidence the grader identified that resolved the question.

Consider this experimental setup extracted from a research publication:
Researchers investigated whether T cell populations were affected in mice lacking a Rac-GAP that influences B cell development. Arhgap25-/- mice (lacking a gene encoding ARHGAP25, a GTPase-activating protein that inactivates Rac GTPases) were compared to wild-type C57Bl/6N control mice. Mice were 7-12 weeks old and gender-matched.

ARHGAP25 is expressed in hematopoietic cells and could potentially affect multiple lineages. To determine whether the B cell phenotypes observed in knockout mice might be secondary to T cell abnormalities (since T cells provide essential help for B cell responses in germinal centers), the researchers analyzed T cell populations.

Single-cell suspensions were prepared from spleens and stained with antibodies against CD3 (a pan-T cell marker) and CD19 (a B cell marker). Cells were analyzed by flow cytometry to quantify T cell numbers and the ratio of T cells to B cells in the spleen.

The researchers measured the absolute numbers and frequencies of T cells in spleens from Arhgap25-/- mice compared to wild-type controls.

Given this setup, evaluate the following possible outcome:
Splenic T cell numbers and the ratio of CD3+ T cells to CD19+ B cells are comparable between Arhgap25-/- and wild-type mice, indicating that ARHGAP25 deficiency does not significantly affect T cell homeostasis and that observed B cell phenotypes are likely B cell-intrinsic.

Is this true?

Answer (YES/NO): NO